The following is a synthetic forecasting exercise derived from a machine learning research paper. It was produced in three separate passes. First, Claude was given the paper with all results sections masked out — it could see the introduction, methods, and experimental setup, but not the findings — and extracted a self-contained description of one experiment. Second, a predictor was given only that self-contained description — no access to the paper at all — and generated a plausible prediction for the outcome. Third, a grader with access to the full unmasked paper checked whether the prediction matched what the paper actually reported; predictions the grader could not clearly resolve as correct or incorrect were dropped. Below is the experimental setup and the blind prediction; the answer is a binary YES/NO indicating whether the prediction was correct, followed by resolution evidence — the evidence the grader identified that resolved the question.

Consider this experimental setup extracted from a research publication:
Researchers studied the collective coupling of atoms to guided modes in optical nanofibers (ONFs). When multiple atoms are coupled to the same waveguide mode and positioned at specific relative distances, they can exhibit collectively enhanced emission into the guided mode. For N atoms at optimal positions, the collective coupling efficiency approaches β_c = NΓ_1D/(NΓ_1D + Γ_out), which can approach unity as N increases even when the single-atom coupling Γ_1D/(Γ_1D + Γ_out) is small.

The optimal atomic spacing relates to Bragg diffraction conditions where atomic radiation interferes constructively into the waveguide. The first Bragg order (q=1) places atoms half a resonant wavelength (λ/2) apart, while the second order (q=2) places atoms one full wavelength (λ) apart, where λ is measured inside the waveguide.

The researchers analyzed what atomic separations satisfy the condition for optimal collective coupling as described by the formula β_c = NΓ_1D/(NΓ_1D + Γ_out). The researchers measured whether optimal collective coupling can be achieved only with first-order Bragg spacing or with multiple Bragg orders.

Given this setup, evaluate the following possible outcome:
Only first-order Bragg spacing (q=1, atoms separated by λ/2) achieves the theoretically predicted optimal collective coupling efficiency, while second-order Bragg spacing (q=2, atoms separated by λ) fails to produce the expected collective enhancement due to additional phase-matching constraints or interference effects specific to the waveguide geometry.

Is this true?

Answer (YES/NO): NO